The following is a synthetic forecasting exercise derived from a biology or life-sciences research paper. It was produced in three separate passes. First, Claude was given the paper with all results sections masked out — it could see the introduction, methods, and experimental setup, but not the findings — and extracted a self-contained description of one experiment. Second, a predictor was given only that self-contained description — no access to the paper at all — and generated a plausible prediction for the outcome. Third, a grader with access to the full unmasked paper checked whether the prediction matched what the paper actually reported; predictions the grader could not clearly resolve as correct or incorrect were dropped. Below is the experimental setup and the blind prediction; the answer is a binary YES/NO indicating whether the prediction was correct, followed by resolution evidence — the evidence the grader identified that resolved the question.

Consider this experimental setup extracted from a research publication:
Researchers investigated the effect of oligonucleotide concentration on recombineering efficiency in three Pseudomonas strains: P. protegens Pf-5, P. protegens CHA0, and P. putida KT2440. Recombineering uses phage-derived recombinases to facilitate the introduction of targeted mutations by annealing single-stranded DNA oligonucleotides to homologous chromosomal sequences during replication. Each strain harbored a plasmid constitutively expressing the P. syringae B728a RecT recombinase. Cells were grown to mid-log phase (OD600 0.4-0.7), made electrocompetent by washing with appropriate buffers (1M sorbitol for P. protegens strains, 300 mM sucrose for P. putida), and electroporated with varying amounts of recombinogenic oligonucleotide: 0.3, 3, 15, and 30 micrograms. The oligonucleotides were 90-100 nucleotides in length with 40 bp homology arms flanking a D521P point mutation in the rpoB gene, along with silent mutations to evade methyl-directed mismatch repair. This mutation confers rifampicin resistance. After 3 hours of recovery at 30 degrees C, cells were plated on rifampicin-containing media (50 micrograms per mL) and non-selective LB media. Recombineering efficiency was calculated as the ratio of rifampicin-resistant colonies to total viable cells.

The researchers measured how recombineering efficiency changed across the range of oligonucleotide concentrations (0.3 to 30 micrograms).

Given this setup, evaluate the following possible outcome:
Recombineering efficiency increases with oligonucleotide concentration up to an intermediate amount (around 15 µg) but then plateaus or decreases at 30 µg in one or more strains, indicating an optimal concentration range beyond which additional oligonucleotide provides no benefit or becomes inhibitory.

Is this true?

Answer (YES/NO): YES